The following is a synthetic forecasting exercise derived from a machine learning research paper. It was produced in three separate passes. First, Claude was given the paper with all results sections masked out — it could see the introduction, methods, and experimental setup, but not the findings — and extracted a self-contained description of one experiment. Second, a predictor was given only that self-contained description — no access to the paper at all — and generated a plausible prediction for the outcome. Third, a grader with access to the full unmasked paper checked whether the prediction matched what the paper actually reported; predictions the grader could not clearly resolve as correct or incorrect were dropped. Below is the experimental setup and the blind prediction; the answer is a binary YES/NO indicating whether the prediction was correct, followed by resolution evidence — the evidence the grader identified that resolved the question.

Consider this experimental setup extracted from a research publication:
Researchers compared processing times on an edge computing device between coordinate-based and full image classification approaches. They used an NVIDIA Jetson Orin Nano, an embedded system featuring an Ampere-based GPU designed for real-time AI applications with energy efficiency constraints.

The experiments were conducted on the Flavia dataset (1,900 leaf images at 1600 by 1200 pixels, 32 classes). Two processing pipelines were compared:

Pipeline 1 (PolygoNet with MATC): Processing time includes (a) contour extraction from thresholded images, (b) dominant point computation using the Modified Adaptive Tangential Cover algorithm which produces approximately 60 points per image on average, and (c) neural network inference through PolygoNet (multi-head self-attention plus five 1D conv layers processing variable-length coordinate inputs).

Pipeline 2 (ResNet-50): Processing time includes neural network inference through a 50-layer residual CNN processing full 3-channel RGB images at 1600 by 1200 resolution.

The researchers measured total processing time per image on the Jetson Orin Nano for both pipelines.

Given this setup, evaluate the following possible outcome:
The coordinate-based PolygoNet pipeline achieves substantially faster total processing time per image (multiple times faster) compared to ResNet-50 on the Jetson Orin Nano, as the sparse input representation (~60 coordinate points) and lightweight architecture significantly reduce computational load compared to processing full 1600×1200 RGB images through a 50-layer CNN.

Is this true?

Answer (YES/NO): NO